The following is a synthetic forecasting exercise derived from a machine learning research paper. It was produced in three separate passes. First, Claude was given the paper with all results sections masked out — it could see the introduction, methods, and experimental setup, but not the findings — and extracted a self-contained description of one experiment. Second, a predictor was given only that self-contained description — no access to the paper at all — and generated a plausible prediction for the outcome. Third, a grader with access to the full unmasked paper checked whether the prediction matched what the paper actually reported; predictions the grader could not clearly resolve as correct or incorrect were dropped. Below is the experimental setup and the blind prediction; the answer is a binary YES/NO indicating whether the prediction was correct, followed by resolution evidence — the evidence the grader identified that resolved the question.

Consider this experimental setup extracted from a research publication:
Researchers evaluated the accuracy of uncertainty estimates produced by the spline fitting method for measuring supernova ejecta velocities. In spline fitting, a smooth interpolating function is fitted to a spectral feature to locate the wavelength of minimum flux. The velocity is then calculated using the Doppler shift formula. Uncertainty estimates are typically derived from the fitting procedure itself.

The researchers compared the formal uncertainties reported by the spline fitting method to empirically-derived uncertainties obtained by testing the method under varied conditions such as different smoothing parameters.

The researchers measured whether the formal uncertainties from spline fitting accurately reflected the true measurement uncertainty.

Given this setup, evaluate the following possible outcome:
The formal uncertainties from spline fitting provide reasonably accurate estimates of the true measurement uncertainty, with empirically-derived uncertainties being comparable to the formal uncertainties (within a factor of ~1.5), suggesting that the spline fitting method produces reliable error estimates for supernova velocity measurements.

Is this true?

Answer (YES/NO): NO